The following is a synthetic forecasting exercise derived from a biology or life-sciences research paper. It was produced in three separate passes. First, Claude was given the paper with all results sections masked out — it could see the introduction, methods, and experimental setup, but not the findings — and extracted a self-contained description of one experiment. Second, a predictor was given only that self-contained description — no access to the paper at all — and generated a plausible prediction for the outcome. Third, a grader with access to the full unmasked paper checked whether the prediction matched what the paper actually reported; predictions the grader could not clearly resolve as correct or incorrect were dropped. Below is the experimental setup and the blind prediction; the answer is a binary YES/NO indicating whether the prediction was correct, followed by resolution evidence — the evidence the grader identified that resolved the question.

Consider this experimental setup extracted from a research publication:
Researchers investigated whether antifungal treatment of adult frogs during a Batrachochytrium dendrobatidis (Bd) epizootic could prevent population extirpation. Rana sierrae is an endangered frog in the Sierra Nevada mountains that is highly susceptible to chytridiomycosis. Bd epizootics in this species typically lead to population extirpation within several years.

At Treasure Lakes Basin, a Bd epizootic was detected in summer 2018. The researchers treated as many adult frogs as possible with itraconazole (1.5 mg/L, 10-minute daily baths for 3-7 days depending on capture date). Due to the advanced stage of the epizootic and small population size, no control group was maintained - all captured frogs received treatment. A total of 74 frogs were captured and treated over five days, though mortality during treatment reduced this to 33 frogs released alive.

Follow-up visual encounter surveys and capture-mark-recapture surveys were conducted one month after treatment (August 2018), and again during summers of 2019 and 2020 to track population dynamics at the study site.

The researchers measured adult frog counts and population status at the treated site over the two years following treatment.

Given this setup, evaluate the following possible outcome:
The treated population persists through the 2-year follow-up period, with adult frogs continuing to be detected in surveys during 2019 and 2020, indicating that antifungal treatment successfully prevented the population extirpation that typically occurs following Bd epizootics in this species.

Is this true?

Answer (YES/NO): NO